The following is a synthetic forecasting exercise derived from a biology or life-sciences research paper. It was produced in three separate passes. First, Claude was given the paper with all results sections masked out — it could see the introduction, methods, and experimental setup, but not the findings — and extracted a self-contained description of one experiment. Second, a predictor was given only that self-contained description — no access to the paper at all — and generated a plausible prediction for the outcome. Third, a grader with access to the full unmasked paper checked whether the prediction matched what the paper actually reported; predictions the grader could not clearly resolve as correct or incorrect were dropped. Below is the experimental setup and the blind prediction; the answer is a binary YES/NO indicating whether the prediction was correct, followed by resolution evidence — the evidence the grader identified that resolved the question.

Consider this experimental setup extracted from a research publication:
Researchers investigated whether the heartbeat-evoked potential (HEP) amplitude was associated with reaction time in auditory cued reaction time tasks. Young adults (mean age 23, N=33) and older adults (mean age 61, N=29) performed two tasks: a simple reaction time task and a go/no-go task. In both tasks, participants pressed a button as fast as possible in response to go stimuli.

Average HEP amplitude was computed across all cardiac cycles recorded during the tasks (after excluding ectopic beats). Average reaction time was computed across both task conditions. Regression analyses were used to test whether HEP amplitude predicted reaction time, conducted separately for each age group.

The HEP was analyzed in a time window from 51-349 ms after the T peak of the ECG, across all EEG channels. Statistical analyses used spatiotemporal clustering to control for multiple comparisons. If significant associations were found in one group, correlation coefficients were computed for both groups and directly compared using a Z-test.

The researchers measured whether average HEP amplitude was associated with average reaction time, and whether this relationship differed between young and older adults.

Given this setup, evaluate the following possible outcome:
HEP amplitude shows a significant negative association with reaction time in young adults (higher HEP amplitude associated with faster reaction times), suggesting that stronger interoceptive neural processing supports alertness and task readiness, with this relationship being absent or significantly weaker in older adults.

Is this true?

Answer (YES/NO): NO